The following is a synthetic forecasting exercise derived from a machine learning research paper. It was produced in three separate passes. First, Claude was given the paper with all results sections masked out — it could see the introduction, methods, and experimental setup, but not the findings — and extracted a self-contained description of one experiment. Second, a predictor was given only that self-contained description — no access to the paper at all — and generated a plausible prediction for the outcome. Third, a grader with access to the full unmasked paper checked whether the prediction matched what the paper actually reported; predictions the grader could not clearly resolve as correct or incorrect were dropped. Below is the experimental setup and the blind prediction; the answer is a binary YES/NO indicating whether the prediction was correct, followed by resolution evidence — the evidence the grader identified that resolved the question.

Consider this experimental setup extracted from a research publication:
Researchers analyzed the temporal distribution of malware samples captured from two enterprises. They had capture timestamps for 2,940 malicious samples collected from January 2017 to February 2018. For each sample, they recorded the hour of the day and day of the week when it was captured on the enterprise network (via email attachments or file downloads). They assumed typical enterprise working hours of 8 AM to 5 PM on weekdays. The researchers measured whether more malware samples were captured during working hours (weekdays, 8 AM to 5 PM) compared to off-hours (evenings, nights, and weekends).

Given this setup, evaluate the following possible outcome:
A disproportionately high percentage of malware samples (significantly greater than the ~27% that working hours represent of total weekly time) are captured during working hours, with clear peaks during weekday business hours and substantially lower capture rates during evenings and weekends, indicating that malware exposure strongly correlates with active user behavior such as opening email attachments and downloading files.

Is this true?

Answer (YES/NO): YES